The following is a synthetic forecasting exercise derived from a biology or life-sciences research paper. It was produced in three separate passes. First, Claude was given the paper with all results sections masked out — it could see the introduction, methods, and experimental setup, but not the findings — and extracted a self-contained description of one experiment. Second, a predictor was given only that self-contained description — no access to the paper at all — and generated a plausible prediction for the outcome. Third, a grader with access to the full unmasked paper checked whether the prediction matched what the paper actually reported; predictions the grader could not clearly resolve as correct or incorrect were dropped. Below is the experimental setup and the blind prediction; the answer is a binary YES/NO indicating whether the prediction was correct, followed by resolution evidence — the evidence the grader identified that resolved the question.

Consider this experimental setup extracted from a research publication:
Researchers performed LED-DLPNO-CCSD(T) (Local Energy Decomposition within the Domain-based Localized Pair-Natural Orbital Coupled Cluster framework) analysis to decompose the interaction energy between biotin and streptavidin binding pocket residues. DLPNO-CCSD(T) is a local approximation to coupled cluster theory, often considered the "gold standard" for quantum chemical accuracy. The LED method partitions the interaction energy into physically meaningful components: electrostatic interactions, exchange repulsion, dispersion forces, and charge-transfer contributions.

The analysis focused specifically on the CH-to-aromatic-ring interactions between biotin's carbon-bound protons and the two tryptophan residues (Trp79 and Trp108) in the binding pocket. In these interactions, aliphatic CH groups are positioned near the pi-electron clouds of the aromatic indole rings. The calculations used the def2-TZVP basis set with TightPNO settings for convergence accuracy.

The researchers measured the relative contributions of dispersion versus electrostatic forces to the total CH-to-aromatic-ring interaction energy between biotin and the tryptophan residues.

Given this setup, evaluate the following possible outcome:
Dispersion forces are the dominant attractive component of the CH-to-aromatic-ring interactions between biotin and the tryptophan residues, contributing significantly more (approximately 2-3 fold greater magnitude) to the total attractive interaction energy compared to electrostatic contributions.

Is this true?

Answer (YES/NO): YES